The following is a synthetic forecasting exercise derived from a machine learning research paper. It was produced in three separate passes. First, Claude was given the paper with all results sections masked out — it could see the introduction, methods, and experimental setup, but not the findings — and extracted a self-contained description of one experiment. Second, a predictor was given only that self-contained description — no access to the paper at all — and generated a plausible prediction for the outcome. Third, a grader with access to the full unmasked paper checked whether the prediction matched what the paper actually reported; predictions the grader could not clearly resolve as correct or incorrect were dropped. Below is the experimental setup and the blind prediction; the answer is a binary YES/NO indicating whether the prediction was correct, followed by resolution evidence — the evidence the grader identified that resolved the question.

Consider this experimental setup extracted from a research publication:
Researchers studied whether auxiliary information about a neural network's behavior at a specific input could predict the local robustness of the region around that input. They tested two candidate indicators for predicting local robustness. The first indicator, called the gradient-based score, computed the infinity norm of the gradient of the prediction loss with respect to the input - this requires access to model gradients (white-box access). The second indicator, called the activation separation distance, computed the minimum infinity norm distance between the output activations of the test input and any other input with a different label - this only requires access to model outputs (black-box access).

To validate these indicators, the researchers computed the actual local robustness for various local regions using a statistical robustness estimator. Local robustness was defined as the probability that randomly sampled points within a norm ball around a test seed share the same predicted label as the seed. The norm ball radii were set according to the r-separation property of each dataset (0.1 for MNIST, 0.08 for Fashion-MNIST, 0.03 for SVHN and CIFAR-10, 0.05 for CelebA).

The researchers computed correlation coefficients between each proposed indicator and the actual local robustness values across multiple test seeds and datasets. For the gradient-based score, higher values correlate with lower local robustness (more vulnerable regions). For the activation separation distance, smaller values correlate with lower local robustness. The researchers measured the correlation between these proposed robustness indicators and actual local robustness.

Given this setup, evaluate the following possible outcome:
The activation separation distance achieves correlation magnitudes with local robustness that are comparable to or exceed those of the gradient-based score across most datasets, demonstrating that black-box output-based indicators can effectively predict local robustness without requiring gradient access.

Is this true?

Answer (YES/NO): YES